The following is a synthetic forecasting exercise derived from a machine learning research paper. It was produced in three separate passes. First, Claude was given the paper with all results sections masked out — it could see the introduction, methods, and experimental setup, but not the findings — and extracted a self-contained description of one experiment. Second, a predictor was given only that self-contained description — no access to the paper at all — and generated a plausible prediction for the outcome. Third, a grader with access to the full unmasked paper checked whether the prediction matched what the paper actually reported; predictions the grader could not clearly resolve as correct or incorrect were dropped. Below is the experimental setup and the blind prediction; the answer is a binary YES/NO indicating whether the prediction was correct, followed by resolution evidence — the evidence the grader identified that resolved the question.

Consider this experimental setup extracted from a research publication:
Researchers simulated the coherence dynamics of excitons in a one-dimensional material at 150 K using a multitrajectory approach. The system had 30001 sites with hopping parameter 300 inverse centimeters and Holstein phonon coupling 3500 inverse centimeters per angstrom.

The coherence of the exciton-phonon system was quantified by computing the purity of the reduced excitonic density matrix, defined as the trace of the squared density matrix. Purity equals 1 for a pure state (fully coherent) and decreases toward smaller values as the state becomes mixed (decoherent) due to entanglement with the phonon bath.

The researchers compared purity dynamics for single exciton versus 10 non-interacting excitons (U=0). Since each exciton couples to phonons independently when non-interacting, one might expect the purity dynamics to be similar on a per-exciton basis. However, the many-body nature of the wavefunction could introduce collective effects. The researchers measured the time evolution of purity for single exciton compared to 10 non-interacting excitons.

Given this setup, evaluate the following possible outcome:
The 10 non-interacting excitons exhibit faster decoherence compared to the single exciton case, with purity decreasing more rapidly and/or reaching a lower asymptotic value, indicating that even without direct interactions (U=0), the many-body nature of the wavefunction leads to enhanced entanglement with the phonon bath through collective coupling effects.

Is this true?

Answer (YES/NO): YES